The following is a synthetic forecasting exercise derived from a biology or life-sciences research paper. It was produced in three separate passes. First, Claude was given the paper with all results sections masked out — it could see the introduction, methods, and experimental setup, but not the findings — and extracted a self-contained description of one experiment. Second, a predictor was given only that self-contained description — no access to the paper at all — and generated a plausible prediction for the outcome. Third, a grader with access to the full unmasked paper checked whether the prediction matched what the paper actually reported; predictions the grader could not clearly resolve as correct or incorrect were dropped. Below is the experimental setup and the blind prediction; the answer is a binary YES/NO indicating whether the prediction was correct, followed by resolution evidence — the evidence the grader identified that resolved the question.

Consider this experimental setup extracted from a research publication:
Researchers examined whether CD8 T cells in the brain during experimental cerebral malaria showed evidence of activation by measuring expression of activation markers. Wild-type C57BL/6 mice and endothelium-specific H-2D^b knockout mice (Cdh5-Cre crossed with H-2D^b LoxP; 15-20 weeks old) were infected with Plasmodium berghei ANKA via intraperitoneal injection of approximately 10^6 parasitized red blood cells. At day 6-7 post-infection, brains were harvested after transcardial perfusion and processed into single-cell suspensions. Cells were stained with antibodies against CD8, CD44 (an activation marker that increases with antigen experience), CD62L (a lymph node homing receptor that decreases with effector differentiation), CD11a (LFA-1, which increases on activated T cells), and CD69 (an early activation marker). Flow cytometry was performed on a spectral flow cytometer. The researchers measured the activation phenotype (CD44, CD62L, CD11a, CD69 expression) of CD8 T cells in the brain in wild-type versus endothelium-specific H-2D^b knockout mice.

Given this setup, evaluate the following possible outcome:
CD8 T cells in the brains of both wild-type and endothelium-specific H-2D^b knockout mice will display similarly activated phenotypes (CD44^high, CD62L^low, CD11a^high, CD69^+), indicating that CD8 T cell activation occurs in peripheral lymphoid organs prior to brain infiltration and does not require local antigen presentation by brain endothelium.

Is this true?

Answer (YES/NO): NO